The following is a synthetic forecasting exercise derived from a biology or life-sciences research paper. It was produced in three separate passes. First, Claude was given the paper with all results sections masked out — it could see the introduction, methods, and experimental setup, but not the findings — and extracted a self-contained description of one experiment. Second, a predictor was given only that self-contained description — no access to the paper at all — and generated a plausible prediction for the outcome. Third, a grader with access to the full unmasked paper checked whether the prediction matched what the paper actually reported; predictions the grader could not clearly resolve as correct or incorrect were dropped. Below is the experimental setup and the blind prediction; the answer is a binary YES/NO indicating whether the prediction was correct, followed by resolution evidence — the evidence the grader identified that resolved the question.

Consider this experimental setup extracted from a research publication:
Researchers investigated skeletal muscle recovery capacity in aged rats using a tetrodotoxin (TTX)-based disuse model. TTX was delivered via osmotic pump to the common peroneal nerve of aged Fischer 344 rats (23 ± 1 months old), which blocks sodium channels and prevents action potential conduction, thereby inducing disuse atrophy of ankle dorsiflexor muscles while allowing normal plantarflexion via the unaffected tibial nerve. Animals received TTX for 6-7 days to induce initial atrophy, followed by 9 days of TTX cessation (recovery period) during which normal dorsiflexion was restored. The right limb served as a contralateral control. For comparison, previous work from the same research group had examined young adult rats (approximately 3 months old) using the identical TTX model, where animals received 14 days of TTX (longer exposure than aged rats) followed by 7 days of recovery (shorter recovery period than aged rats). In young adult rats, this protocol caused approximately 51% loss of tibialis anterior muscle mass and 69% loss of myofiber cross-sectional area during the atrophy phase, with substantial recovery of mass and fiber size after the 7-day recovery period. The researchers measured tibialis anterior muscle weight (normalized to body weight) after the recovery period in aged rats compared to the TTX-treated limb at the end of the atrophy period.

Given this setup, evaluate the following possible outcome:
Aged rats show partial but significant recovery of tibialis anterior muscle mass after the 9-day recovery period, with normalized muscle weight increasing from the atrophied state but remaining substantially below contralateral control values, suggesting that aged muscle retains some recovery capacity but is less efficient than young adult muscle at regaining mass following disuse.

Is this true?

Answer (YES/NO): NO